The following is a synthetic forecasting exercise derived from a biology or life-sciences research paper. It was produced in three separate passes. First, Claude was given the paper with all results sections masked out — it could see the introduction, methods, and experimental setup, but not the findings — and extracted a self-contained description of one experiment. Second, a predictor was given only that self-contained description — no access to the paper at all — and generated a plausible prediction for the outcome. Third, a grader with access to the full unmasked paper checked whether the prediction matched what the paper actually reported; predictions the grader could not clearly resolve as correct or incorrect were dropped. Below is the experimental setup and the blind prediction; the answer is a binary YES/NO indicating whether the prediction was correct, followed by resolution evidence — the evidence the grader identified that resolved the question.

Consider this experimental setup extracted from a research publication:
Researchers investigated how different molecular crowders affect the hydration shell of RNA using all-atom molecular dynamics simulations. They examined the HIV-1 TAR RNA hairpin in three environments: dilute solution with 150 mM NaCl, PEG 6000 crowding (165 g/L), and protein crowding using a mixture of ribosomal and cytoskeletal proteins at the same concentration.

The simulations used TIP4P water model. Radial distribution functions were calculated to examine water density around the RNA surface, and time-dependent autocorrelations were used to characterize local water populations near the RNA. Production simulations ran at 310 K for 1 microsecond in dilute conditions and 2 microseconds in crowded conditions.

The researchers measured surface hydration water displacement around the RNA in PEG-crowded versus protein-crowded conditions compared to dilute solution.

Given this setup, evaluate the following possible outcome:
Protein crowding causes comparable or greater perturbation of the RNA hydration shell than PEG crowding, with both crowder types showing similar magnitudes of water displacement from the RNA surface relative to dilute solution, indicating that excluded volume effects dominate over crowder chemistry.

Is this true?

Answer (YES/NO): NO